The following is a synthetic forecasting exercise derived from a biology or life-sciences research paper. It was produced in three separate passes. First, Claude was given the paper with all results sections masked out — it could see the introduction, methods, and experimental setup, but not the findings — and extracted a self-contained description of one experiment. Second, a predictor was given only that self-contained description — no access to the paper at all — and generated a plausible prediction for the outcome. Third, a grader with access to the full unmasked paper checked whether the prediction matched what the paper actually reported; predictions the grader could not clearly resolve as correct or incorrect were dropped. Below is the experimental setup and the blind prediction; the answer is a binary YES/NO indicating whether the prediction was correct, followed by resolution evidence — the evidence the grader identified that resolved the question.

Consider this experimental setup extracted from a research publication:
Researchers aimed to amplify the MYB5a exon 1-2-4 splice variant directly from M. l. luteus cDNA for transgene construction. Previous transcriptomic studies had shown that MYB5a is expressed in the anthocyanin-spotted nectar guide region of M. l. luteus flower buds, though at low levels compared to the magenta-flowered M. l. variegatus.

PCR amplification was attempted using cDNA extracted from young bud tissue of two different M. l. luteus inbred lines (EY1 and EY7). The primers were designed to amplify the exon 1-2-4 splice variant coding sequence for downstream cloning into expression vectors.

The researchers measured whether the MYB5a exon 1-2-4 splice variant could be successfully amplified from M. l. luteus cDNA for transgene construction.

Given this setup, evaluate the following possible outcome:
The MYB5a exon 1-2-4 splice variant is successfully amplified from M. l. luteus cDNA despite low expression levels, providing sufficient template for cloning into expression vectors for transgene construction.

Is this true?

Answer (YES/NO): NO